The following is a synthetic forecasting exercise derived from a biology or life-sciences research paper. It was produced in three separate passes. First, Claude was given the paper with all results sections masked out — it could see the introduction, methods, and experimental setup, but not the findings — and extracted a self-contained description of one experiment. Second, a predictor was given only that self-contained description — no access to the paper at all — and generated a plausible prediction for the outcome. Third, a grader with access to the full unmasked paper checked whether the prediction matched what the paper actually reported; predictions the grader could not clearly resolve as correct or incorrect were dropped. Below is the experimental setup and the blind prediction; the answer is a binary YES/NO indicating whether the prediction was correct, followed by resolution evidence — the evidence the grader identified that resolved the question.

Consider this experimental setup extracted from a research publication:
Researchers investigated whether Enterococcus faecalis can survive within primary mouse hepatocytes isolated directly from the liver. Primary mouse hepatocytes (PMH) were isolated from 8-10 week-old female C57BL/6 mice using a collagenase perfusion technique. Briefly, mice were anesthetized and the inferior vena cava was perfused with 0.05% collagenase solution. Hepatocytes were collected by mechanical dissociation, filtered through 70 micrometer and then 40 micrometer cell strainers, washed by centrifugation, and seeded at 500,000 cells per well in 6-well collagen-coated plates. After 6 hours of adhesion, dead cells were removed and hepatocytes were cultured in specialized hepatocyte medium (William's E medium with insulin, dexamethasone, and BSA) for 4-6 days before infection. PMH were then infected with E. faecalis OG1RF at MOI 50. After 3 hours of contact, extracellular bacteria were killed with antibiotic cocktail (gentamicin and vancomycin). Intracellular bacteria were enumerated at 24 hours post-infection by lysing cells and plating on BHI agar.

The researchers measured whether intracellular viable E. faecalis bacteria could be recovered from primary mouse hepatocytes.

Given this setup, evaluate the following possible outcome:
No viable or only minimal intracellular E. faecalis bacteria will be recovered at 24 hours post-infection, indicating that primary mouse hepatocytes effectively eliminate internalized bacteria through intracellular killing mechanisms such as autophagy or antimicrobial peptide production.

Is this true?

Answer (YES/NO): NO